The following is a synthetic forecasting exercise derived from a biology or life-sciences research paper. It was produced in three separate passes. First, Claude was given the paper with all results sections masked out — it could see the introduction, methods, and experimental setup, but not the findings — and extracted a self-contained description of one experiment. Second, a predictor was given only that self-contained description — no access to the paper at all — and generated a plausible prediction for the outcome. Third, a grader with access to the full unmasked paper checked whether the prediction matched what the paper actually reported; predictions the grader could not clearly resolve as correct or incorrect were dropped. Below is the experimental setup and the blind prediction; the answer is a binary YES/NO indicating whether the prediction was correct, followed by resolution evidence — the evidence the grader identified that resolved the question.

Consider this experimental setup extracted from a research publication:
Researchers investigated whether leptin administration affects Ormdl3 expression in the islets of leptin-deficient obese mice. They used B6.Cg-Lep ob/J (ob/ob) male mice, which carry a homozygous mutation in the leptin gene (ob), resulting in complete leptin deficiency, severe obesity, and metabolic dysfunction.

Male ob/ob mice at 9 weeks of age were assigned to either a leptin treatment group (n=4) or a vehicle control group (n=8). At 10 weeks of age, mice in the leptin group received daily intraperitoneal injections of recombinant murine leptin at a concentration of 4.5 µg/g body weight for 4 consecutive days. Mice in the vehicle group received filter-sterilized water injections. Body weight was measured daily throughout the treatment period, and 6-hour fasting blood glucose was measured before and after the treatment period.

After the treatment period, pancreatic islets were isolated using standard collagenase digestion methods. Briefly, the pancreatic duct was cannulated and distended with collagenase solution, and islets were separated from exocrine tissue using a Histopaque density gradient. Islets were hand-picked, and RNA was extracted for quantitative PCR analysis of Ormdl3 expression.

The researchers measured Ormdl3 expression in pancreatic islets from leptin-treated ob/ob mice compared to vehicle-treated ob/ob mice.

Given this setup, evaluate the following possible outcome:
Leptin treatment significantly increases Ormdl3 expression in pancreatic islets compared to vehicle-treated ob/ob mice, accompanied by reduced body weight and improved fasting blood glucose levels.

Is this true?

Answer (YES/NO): NO